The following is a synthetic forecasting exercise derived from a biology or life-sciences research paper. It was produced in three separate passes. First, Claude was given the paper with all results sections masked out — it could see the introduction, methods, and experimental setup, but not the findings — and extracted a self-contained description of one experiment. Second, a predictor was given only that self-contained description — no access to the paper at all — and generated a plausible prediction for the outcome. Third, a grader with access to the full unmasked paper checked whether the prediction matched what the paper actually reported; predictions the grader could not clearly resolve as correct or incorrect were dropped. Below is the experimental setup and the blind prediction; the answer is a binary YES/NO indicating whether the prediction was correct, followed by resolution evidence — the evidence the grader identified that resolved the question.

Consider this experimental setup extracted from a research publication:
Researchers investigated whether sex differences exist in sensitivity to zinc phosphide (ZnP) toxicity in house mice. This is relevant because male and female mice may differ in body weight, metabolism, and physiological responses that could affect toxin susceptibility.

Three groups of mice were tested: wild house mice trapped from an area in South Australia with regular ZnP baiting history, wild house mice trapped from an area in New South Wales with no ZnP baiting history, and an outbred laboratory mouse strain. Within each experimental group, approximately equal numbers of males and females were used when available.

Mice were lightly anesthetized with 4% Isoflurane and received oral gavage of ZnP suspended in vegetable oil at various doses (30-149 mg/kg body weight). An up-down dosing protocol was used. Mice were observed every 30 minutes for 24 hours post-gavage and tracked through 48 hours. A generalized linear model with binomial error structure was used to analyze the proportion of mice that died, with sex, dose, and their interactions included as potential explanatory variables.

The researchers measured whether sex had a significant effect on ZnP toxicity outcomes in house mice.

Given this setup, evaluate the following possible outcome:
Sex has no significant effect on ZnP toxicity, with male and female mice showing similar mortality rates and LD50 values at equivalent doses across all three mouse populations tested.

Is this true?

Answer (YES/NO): YES